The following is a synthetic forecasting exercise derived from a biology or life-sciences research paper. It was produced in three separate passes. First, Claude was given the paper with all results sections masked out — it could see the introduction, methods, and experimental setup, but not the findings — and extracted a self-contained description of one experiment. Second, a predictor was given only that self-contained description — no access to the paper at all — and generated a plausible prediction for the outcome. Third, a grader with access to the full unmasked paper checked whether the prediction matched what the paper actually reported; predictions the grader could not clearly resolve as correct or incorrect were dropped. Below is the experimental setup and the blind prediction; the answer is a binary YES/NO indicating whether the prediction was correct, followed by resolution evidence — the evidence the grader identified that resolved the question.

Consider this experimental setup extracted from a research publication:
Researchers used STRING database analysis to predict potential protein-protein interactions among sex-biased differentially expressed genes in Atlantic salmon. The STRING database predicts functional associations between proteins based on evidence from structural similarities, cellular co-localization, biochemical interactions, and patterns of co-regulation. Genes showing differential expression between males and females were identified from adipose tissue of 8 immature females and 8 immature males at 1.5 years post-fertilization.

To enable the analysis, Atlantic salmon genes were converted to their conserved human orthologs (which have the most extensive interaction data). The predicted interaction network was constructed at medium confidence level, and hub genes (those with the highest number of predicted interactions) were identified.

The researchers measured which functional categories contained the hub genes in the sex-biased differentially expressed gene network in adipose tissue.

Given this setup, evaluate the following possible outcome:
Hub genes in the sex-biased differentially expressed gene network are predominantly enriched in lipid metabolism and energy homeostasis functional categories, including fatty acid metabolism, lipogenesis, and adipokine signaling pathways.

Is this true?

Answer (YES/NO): NO